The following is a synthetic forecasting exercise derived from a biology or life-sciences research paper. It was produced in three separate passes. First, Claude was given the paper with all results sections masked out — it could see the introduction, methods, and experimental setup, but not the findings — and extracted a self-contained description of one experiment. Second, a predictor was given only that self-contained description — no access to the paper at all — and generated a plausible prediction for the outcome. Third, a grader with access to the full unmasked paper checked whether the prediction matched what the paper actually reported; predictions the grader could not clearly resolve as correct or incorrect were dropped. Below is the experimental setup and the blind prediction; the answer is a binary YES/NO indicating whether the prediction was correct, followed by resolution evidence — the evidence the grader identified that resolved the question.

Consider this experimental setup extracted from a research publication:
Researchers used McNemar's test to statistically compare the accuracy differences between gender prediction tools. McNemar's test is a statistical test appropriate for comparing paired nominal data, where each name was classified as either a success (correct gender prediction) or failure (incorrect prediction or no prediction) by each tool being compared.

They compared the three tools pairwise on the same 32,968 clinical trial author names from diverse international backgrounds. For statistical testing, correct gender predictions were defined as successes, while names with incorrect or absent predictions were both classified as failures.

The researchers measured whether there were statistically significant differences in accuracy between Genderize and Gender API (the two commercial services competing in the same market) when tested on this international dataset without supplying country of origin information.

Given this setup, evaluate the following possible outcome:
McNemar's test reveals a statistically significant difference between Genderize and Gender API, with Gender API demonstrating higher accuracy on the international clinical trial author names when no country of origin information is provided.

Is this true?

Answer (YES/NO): NO